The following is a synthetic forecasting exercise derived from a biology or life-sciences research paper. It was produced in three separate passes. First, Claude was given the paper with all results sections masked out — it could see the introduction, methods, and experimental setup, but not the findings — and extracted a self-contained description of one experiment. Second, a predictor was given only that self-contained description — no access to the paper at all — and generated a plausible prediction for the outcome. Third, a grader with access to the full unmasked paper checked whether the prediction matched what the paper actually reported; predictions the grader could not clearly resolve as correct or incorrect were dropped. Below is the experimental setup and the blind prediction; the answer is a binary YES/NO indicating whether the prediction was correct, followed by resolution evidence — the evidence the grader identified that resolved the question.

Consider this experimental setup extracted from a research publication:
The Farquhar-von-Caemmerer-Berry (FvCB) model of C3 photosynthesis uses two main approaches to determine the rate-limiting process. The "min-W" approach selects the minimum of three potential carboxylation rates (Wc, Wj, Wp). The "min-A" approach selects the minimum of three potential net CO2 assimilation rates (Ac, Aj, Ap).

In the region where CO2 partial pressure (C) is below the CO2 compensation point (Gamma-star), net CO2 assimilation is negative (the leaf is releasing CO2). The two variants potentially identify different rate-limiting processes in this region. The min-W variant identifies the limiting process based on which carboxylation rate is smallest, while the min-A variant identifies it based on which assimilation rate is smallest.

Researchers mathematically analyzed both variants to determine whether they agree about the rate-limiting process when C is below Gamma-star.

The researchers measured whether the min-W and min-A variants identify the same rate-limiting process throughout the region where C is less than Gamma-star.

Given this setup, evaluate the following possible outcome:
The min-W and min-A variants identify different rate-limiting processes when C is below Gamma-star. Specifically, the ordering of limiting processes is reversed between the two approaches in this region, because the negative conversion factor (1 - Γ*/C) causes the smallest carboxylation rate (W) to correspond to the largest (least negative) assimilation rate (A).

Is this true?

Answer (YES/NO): YES